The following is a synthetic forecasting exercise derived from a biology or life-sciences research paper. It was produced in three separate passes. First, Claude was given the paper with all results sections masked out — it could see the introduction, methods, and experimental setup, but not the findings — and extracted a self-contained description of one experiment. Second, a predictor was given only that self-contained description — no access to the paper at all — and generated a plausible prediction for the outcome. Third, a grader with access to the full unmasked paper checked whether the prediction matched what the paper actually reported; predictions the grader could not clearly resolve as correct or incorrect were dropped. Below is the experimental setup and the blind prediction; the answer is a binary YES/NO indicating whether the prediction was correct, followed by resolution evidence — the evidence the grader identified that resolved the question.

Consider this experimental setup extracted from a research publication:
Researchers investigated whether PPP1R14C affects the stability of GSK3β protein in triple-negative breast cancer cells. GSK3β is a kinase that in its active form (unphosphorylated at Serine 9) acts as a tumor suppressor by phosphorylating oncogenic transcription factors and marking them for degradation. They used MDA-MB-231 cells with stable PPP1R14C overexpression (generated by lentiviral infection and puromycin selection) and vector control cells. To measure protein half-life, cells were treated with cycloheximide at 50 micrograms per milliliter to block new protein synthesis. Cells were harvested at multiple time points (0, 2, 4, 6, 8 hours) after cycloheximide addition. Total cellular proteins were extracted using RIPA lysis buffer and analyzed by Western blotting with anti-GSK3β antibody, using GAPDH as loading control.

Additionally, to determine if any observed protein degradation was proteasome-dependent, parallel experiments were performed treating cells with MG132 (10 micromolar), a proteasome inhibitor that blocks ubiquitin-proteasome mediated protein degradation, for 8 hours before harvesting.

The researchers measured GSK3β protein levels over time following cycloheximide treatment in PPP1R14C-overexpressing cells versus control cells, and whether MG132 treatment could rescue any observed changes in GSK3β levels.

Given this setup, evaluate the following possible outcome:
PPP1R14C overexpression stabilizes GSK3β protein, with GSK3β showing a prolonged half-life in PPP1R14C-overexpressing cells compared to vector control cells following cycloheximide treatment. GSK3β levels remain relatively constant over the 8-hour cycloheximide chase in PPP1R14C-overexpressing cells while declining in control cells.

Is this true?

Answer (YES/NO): NO